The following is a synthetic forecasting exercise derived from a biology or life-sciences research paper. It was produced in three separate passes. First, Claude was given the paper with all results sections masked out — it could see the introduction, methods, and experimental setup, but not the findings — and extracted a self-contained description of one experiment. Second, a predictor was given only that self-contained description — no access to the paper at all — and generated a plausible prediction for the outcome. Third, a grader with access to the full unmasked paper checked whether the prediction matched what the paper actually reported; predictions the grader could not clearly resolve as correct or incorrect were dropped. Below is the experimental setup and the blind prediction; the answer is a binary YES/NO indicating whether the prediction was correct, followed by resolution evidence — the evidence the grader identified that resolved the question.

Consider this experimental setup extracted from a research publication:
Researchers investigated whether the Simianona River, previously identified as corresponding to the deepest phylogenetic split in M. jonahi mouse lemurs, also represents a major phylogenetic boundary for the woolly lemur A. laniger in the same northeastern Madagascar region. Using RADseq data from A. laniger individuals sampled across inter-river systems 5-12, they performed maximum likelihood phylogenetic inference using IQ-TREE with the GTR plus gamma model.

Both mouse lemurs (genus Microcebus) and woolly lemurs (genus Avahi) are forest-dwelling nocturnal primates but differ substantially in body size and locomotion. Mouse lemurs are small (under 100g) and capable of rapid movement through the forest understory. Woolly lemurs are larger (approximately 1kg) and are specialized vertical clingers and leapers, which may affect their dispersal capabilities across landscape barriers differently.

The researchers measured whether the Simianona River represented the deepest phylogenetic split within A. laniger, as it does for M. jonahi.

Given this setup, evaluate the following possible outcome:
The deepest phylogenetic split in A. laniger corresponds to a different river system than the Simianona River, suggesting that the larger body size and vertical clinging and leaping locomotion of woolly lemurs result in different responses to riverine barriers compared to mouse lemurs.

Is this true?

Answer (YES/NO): NO